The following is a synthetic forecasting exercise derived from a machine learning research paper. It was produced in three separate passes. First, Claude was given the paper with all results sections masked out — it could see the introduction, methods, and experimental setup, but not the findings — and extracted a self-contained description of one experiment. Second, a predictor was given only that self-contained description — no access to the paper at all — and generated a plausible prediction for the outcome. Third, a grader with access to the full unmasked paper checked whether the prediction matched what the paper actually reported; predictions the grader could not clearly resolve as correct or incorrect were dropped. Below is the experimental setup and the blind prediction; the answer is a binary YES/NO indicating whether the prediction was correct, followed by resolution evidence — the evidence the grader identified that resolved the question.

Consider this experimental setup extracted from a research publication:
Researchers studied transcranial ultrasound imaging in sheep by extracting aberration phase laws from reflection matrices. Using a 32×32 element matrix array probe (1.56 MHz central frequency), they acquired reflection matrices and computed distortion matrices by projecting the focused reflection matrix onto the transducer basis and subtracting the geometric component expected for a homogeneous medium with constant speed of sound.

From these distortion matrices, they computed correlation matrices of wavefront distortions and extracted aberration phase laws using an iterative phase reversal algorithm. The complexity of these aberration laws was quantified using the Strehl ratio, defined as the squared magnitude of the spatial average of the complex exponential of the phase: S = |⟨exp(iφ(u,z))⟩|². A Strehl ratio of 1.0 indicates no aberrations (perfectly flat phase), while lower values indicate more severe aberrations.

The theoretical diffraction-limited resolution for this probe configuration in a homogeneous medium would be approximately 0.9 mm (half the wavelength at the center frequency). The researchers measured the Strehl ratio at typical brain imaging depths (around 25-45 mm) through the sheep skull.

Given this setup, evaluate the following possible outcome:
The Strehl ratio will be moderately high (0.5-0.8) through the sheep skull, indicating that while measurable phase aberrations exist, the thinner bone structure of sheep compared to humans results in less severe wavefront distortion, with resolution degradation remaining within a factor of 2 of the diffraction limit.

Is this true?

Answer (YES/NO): NO